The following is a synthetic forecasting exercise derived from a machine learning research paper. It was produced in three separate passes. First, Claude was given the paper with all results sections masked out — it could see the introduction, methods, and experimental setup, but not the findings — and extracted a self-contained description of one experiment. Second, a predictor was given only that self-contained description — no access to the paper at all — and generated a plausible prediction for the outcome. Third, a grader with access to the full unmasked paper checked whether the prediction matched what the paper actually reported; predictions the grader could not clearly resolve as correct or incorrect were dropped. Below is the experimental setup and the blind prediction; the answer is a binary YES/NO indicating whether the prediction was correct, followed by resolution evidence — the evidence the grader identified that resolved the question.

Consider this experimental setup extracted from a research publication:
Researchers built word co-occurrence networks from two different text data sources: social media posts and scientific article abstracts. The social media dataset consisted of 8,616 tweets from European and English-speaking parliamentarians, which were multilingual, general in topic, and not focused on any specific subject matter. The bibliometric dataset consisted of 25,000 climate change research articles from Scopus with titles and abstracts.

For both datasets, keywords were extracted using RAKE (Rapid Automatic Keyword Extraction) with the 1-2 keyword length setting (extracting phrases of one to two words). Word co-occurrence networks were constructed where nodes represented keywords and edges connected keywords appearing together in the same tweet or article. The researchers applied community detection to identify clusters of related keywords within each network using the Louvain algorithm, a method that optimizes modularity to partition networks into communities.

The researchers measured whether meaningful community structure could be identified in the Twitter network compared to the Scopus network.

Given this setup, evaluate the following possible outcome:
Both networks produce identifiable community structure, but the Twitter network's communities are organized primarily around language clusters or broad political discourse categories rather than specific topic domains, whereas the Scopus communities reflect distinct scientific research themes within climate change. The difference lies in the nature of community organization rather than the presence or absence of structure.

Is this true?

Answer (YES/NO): NO